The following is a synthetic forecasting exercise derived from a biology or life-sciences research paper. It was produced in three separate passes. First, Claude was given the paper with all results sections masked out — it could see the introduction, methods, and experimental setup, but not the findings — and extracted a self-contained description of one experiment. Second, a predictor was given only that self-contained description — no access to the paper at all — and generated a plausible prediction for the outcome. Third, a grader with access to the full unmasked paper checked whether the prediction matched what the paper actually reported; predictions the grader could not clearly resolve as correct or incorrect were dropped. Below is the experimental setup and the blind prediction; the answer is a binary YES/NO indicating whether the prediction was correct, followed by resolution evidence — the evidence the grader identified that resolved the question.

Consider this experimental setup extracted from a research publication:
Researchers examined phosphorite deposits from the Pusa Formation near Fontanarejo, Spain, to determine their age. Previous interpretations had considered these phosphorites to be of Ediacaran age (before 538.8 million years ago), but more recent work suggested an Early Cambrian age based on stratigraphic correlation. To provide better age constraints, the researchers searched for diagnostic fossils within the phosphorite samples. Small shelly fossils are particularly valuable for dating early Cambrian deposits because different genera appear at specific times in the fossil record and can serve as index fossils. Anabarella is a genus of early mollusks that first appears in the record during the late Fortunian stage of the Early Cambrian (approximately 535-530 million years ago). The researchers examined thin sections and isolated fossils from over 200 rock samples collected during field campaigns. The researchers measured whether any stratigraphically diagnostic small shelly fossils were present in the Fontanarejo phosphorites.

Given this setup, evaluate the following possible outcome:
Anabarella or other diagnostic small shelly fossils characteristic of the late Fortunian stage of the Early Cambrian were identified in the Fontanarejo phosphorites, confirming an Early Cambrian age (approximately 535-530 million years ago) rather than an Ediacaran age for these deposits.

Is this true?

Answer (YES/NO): YES